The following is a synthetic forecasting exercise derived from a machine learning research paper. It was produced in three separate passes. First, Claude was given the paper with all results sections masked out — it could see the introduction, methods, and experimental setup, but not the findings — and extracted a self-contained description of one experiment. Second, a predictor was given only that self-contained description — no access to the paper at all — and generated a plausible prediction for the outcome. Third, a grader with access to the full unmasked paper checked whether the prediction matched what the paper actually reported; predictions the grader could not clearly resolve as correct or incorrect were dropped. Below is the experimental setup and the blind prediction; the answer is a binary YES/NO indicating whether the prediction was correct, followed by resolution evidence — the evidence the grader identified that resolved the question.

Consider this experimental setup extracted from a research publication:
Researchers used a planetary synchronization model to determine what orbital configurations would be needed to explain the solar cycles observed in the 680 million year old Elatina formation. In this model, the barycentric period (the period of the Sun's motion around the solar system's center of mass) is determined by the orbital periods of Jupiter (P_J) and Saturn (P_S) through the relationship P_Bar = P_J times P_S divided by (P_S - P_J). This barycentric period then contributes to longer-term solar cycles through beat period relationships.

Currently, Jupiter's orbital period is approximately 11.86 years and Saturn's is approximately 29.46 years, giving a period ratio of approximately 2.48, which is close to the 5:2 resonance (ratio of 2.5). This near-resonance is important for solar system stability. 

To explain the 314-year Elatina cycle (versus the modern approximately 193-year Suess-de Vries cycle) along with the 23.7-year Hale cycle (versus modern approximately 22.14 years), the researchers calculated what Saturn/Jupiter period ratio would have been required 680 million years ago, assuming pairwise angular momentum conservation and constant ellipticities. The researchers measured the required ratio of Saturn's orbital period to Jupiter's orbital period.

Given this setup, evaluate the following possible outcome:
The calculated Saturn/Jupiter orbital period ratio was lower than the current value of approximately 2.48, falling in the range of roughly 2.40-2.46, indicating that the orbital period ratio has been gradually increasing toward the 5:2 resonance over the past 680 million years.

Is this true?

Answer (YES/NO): NO